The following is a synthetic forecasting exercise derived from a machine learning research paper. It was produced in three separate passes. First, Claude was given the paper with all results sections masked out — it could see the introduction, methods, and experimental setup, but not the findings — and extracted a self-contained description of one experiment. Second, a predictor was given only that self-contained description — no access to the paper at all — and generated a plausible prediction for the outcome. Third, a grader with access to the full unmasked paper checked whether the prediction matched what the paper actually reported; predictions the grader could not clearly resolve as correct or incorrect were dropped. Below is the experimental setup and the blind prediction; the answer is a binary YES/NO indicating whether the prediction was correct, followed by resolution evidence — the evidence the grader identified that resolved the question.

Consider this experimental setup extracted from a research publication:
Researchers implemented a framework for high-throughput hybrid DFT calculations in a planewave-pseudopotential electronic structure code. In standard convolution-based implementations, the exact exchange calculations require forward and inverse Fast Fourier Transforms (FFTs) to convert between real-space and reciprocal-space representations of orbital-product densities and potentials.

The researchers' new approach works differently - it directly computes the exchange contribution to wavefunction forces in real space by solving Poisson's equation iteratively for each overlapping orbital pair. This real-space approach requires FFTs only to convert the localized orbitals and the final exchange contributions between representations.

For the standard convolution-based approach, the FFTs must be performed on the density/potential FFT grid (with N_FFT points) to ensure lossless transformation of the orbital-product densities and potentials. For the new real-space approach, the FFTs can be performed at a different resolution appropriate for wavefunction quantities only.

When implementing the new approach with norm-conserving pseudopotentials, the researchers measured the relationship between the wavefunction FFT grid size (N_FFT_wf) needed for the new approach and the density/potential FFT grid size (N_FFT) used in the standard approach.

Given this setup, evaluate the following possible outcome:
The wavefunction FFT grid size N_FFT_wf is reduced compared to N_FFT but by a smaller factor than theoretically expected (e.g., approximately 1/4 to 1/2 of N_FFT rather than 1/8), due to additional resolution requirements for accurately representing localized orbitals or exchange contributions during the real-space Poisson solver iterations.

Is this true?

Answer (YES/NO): NO